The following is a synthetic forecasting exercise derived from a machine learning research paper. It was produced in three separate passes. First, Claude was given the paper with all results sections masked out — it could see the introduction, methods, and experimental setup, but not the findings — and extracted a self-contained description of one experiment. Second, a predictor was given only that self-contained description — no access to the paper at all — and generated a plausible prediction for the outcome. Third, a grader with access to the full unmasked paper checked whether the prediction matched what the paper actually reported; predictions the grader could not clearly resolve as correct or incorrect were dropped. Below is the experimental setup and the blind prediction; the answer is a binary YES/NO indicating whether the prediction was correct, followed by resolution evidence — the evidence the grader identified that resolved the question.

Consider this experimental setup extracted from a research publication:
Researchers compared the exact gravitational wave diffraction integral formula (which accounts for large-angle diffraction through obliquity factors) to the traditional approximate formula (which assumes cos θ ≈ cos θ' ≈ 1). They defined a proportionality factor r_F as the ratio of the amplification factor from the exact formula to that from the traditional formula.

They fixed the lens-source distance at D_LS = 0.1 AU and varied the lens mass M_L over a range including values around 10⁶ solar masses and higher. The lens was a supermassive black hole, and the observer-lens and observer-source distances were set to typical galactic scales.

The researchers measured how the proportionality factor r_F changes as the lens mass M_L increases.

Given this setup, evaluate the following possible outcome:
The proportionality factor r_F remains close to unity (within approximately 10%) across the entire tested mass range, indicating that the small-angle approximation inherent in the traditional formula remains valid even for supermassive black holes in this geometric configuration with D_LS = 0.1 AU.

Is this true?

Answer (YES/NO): NO